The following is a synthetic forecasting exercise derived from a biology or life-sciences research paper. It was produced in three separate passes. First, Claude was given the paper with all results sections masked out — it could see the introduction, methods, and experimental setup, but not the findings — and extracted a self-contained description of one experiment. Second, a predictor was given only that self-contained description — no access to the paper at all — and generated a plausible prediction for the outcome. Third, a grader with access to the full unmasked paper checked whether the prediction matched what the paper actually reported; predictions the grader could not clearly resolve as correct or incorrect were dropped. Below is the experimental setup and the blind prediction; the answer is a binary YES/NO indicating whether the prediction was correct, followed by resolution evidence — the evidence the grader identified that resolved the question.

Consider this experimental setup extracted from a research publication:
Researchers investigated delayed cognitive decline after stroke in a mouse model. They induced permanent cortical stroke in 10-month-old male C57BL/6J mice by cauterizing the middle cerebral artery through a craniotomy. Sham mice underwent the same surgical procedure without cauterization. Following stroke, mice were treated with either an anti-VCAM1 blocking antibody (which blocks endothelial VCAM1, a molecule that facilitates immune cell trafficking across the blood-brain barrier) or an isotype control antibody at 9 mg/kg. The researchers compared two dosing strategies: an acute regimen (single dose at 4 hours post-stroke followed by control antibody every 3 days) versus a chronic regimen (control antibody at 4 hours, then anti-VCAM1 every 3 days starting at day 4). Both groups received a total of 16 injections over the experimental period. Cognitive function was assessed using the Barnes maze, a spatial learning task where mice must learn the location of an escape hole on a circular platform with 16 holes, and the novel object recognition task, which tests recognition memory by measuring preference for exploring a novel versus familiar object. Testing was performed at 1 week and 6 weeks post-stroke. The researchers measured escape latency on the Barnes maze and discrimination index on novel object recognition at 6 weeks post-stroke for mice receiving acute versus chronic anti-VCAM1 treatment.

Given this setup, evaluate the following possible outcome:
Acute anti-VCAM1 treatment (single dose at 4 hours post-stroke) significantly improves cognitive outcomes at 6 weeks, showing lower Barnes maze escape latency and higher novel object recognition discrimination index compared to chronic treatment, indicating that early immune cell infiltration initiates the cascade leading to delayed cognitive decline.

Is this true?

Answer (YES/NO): NO